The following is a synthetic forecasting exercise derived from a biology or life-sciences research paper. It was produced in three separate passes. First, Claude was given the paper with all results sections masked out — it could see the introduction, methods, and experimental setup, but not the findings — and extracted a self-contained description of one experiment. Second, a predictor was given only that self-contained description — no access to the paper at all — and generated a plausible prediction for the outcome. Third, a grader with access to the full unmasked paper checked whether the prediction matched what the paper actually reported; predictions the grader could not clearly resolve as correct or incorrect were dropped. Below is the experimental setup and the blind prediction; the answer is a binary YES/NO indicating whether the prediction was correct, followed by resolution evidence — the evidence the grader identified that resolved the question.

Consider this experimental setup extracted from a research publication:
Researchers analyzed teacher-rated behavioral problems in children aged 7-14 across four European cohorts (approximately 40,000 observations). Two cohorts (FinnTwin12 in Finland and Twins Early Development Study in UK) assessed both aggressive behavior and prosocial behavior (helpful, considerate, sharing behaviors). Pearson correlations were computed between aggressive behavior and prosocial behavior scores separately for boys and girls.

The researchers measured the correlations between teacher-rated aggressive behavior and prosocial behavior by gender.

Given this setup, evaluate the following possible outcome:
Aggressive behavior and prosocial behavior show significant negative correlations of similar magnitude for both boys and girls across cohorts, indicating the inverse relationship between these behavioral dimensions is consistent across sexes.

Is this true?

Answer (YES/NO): NO